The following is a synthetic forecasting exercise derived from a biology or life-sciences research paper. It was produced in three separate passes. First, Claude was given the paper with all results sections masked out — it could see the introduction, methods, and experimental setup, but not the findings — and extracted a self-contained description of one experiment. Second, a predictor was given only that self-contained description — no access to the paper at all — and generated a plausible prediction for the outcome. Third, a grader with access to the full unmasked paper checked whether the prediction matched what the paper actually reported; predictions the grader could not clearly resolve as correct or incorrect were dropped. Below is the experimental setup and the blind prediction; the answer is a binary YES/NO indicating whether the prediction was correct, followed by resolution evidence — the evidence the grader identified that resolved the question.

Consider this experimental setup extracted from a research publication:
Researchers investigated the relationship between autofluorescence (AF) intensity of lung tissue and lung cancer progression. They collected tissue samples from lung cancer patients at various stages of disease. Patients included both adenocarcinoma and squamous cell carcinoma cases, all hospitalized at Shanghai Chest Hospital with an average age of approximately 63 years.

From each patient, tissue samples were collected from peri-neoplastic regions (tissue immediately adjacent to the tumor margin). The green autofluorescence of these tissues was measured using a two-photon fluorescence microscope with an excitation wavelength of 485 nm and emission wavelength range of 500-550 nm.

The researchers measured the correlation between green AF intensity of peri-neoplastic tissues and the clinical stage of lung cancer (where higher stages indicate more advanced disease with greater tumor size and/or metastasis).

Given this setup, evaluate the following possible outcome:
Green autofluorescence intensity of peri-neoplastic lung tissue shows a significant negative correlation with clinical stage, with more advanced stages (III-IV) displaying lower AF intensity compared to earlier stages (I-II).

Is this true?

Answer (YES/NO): YES